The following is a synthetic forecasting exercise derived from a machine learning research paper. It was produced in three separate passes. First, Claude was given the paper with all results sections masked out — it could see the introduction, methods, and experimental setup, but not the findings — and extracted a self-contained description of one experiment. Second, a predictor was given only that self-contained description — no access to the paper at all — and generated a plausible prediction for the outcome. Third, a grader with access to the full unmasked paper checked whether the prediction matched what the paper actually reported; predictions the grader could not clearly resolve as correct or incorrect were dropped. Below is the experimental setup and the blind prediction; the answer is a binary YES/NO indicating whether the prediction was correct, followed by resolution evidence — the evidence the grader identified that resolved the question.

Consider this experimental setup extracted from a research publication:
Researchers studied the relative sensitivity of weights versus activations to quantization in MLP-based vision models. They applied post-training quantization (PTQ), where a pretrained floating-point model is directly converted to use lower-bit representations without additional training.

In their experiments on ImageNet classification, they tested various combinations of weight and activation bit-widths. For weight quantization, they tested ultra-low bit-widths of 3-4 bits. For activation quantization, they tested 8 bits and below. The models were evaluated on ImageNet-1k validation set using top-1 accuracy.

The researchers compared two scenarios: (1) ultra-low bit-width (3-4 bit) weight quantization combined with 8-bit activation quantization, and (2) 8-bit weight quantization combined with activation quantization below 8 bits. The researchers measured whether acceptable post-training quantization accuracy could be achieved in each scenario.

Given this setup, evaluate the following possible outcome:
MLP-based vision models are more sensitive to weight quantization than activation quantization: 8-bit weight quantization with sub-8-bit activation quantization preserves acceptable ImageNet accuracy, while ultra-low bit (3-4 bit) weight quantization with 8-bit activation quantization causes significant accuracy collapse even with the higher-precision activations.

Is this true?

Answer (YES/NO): NO